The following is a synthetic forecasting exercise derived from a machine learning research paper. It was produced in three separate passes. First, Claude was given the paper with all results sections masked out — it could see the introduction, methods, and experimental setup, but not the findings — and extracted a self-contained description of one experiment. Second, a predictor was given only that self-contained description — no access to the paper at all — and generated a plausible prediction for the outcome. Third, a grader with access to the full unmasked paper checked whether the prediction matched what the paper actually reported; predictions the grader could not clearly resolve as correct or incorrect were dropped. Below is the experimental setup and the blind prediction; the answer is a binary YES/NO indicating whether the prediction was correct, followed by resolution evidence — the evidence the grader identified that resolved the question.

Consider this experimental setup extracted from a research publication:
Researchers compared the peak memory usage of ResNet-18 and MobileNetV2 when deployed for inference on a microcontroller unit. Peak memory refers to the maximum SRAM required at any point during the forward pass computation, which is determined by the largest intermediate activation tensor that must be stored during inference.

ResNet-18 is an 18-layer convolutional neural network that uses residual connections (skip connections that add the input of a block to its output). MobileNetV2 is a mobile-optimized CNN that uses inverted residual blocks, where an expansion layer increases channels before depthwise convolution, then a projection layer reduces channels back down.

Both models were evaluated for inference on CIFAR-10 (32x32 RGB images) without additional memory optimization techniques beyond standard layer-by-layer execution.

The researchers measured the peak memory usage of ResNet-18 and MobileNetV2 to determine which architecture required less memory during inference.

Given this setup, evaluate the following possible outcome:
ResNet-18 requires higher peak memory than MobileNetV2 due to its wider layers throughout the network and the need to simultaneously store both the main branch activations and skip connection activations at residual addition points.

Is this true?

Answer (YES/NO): NO